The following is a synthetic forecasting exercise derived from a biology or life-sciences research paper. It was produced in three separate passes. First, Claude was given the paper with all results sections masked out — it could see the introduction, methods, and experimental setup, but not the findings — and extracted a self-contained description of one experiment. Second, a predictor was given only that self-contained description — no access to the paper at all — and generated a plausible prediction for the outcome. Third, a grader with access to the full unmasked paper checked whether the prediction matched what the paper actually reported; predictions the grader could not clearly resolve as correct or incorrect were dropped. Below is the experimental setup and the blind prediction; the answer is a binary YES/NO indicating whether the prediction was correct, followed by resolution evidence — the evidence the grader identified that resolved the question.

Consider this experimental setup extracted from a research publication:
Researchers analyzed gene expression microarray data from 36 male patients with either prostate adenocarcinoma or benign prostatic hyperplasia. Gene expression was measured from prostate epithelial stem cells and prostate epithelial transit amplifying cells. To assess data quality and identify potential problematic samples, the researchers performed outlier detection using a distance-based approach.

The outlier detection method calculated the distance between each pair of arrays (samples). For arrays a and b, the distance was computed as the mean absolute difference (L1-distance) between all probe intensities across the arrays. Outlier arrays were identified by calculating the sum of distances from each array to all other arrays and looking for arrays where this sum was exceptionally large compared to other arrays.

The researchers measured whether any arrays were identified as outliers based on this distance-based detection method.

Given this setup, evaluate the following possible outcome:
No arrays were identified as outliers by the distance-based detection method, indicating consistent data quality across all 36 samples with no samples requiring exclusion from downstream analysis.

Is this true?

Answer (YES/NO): YES